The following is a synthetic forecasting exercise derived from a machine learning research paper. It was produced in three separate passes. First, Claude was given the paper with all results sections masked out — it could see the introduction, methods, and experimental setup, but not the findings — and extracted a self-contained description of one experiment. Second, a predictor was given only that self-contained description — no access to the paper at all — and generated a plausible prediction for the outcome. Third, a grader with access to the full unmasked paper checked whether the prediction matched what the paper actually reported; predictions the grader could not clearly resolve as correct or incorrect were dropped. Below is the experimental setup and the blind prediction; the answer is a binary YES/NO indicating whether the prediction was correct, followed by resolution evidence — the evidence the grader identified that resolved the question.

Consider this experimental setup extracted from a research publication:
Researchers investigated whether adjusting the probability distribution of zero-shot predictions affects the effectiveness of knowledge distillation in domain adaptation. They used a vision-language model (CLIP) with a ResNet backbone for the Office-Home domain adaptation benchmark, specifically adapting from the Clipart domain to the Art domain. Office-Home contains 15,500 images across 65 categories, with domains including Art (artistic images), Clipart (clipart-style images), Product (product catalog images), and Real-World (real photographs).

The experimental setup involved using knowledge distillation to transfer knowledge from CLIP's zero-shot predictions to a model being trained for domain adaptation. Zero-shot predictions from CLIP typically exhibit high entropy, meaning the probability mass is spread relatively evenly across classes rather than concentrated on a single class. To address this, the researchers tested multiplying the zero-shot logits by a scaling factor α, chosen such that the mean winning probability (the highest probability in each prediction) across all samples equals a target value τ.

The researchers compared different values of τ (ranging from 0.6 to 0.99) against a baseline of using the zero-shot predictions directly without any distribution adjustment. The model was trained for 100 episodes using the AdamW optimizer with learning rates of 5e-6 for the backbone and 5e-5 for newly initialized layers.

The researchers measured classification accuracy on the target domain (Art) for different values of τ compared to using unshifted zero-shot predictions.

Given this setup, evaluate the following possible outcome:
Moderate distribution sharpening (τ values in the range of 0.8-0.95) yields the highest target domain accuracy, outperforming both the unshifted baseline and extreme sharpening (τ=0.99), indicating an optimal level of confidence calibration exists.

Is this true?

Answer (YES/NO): NO